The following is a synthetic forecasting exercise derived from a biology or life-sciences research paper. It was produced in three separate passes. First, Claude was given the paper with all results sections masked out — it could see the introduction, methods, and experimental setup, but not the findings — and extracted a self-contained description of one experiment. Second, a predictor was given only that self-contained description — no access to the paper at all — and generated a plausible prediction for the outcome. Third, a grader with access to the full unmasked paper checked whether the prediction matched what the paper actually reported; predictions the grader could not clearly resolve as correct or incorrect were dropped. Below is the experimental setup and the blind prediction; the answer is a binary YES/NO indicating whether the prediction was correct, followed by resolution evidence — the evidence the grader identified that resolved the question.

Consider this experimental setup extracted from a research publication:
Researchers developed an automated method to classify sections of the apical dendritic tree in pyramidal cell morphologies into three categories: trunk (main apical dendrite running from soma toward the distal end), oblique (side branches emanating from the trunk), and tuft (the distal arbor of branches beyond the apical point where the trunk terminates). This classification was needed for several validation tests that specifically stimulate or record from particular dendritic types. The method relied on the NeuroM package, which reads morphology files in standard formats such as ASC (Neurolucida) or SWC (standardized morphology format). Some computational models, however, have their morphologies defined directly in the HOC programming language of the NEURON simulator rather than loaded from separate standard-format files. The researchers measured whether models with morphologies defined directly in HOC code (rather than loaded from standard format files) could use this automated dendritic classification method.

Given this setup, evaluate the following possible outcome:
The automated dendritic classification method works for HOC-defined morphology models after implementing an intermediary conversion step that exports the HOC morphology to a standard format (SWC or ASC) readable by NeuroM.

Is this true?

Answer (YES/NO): NO